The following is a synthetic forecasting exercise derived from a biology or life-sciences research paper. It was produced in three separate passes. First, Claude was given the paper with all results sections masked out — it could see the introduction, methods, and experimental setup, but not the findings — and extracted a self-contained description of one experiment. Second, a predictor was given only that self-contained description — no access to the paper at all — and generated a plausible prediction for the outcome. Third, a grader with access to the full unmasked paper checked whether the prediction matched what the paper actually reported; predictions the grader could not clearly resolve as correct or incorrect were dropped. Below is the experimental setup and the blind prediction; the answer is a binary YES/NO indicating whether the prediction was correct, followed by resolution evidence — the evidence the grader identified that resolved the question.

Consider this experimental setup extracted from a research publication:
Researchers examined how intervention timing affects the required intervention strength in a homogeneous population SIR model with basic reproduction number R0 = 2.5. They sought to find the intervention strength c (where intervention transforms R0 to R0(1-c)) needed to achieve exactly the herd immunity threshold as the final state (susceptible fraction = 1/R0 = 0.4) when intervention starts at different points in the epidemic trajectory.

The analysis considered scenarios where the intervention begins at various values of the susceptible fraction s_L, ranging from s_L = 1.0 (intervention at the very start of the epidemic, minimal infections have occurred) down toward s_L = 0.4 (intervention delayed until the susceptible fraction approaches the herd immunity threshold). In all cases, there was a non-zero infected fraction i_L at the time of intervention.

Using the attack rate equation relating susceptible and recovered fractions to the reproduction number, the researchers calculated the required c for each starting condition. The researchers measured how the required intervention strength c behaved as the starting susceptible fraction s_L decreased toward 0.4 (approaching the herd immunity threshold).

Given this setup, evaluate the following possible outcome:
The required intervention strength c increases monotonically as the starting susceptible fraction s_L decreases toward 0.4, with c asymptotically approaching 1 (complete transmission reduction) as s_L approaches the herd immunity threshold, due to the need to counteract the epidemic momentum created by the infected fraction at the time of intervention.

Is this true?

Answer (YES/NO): YES